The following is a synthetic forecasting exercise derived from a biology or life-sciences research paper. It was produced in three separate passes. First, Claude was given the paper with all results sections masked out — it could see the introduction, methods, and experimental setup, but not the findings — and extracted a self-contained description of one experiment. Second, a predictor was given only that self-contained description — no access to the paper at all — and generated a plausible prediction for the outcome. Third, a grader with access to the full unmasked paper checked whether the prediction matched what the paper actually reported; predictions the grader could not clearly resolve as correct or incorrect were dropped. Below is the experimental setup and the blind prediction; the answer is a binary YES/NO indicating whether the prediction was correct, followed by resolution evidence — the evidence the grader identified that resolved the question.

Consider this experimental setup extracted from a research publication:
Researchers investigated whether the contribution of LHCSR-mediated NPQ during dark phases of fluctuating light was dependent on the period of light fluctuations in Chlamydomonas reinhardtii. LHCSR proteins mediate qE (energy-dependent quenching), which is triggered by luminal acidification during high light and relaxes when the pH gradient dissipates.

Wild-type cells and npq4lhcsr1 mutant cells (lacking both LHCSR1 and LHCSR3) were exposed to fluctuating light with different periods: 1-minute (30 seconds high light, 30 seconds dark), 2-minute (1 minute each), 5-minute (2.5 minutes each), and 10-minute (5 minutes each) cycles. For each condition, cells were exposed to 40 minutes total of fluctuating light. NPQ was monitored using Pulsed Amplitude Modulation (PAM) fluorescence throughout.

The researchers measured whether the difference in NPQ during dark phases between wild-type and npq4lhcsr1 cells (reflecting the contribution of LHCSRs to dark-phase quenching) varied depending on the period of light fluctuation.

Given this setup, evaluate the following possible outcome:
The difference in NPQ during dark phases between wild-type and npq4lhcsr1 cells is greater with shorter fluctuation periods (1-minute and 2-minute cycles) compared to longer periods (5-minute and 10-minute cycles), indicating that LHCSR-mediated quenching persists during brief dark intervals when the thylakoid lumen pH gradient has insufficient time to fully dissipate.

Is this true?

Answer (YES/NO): YES